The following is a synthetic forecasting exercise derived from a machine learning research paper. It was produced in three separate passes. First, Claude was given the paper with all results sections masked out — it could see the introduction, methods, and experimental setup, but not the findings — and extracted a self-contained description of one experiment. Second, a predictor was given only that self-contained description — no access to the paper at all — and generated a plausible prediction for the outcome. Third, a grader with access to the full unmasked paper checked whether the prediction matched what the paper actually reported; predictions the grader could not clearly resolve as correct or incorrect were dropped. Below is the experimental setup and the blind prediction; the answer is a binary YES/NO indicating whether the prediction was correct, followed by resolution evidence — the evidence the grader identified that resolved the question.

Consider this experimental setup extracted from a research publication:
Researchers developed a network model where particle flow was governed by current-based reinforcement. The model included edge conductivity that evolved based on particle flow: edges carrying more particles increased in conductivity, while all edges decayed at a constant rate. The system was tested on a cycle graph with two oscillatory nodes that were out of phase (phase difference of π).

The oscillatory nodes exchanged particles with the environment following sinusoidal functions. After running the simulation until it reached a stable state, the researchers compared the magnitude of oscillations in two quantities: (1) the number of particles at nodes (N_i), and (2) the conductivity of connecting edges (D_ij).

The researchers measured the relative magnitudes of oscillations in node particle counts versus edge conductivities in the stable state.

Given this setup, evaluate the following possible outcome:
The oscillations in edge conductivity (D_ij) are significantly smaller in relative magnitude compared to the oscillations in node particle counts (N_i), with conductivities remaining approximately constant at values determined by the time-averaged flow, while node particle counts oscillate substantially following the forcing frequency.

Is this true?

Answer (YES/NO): YES